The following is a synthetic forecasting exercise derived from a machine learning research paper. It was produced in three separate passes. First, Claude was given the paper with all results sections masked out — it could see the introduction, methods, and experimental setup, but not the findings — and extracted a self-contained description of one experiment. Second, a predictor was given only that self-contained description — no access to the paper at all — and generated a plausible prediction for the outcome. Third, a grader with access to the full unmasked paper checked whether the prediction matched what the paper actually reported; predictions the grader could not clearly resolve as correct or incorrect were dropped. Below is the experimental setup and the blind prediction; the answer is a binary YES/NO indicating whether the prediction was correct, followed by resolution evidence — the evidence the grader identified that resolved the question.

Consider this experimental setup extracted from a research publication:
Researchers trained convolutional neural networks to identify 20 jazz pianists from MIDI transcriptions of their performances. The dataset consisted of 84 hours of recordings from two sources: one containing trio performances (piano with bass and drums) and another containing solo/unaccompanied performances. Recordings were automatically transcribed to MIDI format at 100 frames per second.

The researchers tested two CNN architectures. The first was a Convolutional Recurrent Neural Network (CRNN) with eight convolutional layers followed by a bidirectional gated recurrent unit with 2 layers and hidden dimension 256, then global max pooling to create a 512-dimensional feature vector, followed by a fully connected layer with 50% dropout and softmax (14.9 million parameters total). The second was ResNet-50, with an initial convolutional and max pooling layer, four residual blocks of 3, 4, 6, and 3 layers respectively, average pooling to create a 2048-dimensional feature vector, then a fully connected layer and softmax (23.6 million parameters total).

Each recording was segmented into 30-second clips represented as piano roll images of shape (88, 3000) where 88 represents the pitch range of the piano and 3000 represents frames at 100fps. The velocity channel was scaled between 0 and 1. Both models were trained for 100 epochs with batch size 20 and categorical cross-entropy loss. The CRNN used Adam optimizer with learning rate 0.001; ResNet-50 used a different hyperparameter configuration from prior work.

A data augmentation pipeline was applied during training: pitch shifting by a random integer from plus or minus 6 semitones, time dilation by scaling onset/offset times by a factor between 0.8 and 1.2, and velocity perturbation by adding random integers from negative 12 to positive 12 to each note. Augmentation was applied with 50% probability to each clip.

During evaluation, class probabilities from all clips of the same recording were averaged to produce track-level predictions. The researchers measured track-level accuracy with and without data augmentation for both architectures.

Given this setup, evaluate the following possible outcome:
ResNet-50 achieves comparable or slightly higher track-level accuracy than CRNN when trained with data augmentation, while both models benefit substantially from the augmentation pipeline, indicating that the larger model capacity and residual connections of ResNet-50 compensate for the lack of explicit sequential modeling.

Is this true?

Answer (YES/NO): NO